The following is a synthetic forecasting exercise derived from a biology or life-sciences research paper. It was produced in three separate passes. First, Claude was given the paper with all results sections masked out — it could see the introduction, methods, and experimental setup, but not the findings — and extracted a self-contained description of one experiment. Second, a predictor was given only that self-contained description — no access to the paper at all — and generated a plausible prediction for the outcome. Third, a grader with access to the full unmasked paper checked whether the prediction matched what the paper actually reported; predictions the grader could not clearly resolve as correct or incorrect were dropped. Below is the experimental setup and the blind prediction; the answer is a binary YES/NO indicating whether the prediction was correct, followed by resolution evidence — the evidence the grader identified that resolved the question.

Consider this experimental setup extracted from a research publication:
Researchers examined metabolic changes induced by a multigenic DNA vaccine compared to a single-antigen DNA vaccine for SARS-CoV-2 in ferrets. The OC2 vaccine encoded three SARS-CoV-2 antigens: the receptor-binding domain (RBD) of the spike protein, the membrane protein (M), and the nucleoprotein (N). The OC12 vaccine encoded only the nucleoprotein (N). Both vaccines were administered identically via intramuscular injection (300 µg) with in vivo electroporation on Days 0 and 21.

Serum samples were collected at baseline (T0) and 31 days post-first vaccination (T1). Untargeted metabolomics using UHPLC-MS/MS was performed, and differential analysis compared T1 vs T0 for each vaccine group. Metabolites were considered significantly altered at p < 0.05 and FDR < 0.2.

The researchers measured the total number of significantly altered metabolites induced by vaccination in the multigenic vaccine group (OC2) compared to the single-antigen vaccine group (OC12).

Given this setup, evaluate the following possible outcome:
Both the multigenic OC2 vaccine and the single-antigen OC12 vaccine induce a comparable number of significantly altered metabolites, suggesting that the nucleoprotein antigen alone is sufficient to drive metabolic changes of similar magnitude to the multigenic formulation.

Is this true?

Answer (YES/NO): NO